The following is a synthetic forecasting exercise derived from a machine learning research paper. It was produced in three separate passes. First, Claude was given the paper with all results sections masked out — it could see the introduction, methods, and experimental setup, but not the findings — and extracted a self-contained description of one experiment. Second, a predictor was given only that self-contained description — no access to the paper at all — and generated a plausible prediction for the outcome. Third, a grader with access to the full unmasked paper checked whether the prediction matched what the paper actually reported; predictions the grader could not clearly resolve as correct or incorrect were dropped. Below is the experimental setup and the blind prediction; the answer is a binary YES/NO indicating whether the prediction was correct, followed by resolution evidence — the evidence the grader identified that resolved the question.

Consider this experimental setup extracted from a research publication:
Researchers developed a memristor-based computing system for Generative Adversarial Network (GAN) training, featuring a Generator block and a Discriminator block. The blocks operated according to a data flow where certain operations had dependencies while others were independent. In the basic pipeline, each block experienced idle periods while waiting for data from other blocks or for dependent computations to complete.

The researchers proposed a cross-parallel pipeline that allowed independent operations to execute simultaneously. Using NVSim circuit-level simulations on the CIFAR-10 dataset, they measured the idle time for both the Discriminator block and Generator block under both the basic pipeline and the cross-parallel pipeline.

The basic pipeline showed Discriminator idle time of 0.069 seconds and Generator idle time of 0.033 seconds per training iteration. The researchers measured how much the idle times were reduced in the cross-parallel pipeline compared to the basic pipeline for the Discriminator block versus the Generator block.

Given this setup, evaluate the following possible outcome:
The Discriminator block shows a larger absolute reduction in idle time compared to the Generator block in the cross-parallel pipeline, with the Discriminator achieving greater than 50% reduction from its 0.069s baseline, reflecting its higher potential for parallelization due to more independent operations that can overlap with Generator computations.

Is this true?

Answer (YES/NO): YES